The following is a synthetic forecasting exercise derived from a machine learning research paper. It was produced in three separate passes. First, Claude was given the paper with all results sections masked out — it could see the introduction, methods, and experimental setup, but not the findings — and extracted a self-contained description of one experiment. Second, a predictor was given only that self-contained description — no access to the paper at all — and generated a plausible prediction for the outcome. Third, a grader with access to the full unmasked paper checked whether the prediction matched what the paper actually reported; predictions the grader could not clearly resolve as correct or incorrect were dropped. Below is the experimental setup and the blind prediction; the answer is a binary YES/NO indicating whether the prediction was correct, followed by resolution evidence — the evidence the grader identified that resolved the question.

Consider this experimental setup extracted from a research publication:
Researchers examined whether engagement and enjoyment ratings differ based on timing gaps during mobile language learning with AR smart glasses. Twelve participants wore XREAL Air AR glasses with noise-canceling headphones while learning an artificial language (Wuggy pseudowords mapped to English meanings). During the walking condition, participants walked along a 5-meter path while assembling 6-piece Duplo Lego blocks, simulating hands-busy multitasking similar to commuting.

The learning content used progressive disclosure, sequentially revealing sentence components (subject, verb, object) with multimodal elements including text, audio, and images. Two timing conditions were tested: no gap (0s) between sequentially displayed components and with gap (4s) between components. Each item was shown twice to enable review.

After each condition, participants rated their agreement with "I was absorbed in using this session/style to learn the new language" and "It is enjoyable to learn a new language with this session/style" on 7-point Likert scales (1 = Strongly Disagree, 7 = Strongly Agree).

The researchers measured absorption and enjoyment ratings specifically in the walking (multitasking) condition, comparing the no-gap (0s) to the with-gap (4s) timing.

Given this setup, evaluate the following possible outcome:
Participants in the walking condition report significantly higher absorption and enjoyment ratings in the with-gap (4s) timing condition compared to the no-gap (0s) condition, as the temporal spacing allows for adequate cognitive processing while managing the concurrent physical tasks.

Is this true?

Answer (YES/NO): NO